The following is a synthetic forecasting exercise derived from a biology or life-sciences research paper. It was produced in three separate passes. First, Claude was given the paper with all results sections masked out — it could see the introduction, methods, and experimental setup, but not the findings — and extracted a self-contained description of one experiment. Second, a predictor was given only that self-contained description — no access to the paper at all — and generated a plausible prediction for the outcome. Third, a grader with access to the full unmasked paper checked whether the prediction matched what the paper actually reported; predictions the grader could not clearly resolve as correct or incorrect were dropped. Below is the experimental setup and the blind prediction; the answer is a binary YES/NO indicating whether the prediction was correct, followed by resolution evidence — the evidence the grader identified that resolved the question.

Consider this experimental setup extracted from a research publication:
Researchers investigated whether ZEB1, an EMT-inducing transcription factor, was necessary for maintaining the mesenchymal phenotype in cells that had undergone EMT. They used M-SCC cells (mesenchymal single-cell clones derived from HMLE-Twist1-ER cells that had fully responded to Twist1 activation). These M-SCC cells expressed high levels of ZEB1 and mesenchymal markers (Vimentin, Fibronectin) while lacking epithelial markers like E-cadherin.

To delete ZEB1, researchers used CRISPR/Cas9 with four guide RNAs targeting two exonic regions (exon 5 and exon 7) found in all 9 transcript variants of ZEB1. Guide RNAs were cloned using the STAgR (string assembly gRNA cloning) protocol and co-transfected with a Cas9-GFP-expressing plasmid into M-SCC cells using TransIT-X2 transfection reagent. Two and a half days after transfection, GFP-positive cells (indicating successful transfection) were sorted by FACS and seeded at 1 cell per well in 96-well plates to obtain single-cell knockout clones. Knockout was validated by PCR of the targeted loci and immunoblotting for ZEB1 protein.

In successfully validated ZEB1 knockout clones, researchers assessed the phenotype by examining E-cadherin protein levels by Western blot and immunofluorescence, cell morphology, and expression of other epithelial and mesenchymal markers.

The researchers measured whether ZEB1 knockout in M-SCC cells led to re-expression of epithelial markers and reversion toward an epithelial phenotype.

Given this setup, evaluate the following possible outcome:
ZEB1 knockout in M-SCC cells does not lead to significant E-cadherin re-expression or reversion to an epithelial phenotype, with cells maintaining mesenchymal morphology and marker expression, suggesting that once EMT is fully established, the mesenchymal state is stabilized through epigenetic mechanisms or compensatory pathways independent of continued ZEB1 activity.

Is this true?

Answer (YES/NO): NO